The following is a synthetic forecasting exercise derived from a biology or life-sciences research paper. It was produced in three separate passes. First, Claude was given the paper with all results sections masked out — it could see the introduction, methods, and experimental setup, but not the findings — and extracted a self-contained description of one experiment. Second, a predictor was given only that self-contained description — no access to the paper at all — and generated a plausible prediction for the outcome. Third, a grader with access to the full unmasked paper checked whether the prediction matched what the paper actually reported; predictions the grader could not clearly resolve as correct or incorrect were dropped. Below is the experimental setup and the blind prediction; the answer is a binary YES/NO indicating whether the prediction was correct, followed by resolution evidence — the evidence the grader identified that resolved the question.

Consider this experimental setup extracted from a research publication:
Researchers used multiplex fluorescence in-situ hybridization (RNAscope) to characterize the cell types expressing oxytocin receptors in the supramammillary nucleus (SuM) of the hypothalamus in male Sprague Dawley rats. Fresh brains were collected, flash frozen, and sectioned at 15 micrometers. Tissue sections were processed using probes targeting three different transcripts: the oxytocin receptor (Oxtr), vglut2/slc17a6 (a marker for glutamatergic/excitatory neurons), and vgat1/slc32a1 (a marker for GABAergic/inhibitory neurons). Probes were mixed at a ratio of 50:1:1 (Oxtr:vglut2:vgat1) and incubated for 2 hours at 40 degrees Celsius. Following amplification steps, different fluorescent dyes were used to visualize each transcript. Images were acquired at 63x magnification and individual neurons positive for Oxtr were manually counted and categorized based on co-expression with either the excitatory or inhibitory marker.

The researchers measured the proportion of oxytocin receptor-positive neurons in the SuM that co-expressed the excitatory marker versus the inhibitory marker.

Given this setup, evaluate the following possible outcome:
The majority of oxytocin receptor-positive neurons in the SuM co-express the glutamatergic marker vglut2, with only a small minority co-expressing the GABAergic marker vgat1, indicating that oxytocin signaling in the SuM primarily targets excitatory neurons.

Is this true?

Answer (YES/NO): YES